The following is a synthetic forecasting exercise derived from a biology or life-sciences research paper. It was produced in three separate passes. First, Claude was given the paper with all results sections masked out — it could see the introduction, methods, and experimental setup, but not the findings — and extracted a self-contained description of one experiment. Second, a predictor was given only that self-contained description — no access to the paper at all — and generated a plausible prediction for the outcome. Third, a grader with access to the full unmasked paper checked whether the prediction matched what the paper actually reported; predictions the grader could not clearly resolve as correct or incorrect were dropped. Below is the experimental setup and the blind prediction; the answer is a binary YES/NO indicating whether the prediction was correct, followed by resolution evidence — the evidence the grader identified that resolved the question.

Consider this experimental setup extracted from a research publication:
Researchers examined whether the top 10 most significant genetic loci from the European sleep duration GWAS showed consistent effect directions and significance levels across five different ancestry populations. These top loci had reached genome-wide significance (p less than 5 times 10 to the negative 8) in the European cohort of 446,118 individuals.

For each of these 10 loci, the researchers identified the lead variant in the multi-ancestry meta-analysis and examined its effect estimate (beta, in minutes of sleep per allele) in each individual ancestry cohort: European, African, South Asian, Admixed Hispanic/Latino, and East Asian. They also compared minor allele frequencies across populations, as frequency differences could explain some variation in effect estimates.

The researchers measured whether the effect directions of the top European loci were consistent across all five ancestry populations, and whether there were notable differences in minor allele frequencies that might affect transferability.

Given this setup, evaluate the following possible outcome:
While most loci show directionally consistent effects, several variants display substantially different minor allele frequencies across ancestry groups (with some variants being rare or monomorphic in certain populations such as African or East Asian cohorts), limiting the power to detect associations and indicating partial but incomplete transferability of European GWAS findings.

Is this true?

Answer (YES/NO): NO